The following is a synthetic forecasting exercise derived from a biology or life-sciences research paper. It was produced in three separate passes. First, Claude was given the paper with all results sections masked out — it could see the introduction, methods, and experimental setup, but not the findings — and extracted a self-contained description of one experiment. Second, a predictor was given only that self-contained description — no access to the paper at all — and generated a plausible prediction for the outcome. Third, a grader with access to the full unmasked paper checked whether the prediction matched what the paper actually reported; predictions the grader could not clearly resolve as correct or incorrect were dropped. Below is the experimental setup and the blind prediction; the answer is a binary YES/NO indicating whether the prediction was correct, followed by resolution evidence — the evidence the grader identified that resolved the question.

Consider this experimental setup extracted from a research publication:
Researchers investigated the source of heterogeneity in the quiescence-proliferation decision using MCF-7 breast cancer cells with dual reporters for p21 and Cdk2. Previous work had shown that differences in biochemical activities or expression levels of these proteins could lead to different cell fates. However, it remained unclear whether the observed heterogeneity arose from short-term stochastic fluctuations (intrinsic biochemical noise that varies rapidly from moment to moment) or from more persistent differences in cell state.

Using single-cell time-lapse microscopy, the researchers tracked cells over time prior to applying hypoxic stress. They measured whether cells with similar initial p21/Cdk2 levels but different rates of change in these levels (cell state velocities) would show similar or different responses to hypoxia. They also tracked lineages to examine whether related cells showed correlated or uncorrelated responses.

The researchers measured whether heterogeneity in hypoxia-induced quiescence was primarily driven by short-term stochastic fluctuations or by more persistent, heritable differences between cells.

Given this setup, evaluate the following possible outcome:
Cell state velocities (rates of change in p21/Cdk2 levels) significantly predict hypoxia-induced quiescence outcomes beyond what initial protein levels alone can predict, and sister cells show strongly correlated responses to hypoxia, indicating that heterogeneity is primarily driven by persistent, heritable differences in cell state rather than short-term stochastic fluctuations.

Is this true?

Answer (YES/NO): YES